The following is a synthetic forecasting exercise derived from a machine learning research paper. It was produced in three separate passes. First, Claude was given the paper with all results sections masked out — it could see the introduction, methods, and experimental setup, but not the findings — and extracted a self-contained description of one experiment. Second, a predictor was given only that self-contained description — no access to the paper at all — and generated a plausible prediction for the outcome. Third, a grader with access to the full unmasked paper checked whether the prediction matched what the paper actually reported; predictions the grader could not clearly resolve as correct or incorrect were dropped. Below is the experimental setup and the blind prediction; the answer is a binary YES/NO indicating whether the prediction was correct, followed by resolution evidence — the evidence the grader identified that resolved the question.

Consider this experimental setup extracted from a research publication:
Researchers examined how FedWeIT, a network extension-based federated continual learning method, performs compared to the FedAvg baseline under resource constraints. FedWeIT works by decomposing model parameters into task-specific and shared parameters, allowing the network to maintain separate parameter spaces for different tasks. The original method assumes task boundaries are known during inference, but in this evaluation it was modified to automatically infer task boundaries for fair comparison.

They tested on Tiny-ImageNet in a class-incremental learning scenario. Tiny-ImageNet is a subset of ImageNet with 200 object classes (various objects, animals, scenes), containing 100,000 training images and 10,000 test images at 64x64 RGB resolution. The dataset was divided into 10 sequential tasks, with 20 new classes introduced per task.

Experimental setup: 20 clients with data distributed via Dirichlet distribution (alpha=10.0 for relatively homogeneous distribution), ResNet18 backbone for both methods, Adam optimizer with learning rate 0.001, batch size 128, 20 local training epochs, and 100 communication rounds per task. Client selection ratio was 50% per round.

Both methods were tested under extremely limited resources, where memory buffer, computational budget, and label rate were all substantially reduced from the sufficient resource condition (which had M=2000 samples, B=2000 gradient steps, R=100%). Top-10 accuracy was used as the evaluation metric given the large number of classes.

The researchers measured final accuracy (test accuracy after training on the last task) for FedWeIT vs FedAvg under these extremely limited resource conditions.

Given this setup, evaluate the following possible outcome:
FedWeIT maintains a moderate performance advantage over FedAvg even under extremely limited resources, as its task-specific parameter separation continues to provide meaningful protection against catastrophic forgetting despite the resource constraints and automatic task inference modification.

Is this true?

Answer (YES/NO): YES